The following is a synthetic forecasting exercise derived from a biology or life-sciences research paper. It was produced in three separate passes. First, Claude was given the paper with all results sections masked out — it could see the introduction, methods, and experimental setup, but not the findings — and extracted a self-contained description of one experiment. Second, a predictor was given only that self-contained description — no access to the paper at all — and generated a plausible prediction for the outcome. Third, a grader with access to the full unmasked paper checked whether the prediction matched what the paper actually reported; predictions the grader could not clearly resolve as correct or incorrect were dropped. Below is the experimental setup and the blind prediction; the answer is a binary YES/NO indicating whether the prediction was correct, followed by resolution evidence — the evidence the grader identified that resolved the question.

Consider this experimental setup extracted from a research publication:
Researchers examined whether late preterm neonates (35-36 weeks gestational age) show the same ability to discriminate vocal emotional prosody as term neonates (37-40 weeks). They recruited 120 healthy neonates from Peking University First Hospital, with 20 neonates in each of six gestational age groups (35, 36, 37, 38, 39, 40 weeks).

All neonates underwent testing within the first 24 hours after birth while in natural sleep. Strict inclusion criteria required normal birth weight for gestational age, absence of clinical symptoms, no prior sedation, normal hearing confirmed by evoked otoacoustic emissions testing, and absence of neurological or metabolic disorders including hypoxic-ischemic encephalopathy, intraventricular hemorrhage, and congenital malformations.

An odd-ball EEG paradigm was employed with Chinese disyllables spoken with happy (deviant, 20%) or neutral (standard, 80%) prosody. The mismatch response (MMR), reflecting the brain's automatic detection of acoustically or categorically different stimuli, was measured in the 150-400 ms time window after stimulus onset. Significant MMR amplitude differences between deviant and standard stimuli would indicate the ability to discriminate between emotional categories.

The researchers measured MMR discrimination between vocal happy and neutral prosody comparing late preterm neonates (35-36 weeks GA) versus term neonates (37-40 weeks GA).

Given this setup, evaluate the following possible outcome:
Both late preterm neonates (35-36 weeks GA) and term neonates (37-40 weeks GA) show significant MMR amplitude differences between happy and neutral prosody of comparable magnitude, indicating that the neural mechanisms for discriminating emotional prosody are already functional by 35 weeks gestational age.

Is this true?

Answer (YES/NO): NO